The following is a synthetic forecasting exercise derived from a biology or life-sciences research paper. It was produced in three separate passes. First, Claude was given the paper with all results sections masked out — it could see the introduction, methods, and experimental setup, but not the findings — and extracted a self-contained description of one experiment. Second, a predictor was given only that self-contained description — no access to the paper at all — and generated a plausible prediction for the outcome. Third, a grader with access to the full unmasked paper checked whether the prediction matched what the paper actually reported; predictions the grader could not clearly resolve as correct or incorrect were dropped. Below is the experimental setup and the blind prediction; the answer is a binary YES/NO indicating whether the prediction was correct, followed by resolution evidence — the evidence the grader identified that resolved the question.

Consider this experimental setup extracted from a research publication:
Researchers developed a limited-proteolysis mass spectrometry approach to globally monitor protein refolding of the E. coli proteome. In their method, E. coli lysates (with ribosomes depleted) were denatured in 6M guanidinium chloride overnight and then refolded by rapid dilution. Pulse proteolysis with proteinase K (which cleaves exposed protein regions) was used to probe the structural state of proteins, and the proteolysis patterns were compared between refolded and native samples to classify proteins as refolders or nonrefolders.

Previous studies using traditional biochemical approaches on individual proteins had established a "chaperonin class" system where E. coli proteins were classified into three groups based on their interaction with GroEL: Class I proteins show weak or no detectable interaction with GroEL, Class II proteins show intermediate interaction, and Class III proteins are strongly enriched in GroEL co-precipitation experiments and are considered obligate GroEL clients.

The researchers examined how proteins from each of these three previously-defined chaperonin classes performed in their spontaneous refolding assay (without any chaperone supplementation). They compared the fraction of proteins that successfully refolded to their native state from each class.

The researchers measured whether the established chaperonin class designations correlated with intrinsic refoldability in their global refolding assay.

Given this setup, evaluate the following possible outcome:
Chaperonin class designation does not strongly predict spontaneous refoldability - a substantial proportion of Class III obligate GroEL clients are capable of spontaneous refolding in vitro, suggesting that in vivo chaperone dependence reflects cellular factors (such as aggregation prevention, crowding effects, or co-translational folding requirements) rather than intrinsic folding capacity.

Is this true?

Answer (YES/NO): YES